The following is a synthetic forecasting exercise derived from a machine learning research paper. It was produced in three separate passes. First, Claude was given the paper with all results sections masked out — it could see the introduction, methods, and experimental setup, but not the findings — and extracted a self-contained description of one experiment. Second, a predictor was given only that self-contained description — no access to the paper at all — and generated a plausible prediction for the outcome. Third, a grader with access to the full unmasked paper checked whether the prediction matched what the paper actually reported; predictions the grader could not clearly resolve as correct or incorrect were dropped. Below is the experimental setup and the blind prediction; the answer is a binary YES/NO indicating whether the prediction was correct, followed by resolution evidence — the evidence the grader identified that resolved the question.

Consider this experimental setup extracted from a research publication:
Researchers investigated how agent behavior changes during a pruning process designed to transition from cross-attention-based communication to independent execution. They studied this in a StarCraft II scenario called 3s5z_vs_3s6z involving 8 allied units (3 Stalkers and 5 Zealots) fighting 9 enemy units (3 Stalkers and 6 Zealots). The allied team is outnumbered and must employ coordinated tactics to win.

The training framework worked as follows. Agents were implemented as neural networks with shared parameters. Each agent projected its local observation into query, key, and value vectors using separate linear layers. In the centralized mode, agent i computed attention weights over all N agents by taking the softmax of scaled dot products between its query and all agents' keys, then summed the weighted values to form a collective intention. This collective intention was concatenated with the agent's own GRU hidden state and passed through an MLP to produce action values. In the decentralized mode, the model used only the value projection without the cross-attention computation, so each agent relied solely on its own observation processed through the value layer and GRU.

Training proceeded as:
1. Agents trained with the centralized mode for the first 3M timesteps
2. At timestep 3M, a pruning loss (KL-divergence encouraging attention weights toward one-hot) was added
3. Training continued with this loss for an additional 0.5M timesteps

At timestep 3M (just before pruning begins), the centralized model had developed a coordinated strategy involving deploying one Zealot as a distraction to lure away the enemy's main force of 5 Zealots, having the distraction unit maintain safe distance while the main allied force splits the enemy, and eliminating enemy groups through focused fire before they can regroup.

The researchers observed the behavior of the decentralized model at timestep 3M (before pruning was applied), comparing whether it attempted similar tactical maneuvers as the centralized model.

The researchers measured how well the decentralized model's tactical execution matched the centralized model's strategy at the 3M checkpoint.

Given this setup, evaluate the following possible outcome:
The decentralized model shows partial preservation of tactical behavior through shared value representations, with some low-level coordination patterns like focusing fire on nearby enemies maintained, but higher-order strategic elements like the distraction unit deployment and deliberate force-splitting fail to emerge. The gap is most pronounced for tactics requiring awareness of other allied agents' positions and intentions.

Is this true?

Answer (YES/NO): NO